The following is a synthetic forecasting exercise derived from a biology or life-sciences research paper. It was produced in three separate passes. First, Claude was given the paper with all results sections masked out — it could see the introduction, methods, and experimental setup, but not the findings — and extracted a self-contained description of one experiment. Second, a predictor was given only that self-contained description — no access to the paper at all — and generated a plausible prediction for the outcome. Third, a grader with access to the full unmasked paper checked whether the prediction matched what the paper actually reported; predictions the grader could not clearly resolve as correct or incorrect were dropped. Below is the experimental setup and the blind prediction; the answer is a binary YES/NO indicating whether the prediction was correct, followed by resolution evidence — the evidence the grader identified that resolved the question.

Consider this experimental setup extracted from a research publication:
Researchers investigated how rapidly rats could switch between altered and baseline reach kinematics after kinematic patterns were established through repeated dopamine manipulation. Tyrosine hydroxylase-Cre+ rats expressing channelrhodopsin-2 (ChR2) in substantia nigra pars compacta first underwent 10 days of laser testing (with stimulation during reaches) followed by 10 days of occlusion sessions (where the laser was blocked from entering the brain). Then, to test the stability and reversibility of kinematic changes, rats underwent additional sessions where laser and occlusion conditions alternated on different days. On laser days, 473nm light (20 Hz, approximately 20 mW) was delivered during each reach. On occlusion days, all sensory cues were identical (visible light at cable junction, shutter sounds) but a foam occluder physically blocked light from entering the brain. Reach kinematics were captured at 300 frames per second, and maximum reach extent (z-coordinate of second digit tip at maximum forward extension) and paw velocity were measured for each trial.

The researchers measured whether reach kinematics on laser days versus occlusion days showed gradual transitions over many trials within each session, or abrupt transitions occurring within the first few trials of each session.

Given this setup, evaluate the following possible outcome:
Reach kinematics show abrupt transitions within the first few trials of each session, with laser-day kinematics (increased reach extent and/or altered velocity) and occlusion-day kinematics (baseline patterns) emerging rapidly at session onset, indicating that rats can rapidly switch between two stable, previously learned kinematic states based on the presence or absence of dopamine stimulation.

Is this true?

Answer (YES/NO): NO